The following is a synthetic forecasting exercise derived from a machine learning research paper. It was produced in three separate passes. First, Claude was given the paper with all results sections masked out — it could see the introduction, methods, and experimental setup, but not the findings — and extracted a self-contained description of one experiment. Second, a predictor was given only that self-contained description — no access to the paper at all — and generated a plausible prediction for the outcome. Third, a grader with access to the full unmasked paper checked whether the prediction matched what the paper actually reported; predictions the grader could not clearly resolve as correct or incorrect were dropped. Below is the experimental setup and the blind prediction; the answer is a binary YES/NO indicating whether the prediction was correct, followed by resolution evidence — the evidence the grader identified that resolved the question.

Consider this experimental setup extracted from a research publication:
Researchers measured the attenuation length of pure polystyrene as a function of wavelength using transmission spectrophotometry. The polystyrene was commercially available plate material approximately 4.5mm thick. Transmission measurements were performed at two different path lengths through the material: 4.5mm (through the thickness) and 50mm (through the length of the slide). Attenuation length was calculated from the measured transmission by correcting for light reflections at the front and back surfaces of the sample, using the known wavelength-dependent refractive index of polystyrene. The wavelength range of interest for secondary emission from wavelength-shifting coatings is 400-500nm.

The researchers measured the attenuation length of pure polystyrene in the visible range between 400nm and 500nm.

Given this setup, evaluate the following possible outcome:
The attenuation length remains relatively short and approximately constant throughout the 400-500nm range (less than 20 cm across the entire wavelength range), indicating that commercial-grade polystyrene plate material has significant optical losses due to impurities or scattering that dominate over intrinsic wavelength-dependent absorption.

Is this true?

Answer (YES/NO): NO